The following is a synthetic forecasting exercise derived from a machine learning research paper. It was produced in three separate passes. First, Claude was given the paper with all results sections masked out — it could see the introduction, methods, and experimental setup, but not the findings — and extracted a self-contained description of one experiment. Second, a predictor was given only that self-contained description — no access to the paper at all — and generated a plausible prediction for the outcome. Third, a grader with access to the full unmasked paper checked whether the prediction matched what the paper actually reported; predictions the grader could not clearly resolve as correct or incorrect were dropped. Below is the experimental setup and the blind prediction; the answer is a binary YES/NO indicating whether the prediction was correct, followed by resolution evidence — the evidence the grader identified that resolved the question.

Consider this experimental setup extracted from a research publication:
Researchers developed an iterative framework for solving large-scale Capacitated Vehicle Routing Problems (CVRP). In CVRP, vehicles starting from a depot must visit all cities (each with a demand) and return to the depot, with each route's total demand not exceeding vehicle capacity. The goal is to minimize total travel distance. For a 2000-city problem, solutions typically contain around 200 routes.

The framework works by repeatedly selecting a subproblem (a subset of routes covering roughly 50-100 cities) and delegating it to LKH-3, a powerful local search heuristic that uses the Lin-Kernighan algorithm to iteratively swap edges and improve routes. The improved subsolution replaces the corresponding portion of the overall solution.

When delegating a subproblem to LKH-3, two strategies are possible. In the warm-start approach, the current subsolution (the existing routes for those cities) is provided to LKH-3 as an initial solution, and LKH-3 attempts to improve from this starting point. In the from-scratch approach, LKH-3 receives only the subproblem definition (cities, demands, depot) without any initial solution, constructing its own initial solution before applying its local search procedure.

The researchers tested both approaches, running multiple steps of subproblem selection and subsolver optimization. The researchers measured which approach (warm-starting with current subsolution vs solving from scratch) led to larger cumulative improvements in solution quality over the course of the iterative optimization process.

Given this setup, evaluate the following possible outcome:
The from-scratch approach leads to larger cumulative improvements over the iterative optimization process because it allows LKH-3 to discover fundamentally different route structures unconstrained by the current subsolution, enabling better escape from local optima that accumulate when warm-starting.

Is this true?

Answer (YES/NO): YES